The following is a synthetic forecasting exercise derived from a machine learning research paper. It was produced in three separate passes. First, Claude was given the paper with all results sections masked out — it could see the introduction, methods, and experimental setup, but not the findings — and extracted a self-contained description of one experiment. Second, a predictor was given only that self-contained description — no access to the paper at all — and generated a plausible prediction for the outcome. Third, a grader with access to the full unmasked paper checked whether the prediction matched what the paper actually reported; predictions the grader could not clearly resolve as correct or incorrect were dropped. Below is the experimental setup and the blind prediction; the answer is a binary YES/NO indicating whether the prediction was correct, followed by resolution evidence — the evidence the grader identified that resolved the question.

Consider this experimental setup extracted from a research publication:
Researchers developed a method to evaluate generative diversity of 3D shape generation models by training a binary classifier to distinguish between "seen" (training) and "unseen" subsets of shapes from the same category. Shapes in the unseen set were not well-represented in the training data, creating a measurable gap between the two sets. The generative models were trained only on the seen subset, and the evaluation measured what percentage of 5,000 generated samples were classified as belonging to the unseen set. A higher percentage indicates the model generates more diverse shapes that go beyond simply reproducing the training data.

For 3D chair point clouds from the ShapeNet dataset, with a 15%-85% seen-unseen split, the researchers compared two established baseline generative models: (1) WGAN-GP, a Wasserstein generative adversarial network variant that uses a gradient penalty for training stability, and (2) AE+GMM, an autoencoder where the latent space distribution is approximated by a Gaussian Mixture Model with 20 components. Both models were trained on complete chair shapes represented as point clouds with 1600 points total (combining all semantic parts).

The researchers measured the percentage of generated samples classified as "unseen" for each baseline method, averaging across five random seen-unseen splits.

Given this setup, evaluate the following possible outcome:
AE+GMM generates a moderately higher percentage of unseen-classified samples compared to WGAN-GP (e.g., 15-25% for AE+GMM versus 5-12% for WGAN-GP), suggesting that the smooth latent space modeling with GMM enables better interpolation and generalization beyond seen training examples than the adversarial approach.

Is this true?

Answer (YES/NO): NO